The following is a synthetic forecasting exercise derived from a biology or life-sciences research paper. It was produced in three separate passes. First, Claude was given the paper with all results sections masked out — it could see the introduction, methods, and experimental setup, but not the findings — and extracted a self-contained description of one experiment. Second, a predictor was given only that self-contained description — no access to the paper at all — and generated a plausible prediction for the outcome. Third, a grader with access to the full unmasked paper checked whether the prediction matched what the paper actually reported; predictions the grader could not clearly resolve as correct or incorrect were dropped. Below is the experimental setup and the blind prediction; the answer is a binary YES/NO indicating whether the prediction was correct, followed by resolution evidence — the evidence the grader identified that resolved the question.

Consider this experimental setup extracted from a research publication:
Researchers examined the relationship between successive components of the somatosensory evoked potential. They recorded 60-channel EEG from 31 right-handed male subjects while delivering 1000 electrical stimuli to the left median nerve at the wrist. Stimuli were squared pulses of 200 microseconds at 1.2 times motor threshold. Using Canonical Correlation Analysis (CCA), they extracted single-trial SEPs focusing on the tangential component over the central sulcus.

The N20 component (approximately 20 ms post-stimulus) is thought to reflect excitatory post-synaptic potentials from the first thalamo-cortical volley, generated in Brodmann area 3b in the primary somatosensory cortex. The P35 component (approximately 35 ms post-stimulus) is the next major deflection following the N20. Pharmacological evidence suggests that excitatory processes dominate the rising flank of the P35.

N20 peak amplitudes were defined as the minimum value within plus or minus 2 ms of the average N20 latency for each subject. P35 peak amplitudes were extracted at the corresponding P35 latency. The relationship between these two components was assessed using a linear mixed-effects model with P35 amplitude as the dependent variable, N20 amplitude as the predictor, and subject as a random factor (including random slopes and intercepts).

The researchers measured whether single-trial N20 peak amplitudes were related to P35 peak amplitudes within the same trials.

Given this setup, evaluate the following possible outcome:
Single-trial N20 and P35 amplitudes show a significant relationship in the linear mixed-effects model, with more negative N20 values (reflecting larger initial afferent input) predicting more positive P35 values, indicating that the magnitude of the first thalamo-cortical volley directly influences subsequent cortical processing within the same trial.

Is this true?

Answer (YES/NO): YES